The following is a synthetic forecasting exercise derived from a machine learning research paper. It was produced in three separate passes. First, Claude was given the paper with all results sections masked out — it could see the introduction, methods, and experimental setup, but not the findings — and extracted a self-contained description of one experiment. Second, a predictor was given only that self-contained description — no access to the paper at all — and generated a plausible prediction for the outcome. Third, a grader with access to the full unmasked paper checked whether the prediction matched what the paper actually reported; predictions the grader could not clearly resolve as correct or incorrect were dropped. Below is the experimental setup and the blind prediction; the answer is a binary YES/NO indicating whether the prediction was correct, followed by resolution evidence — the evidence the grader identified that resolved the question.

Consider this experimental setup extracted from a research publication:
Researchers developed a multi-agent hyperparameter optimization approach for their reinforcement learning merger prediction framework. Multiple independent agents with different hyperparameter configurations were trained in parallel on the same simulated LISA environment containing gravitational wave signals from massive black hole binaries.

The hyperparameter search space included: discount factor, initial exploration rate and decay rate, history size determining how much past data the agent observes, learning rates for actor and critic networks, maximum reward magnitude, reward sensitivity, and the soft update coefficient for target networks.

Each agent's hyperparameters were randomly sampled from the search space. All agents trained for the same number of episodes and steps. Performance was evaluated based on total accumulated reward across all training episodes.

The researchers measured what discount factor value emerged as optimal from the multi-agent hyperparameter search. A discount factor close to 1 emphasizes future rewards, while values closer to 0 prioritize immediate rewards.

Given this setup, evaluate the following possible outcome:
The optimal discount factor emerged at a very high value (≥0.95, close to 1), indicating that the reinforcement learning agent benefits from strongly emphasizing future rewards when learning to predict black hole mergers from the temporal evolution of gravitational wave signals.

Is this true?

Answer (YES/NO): NO